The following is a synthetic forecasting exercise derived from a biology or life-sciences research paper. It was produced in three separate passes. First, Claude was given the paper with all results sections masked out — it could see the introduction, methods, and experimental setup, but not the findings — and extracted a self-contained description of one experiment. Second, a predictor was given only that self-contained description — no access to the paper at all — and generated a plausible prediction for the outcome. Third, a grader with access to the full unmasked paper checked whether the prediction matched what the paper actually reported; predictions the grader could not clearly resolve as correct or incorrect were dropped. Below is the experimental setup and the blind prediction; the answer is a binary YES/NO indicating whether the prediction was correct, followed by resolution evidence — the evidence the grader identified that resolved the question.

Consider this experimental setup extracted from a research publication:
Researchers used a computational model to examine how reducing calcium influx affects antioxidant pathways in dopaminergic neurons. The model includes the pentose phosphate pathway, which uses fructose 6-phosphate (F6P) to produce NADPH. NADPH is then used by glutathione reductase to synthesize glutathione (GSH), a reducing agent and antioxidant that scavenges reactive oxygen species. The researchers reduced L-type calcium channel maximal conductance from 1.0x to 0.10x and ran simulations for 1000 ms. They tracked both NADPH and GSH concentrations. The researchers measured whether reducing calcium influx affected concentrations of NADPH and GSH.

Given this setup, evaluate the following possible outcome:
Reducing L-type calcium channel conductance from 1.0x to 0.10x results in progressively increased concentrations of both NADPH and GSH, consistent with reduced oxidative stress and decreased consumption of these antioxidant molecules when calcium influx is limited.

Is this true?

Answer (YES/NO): NO